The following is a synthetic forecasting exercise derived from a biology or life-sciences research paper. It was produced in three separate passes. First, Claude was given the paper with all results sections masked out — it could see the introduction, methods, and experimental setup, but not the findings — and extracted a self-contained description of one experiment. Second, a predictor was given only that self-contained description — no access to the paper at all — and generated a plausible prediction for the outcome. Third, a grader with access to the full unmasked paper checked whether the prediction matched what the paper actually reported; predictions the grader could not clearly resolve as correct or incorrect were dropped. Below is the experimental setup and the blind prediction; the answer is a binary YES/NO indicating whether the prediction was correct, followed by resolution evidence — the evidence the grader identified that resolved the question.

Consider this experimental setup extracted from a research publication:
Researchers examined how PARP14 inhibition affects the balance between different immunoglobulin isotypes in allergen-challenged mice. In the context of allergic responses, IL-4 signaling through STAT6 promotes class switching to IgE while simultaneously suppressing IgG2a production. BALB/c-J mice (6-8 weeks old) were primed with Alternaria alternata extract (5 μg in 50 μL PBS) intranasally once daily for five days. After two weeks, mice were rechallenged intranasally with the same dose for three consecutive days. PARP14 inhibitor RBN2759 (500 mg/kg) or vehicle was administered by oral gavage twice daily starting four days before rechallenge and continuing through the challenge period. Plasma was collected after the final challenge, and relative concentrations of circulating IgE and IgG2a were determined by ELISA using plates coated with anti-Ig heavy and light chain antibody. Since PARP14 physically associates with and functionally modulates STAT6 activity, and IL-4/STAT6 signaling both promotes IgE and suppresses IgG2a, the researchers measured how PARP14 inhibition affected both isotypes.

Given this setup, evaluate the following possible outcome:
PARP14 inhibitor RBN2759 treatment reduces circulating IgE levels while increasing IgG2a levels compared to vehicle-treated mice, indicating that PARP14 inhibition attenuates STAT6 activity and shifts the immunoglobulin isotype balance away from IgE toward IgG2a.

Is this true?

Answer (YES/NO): YES